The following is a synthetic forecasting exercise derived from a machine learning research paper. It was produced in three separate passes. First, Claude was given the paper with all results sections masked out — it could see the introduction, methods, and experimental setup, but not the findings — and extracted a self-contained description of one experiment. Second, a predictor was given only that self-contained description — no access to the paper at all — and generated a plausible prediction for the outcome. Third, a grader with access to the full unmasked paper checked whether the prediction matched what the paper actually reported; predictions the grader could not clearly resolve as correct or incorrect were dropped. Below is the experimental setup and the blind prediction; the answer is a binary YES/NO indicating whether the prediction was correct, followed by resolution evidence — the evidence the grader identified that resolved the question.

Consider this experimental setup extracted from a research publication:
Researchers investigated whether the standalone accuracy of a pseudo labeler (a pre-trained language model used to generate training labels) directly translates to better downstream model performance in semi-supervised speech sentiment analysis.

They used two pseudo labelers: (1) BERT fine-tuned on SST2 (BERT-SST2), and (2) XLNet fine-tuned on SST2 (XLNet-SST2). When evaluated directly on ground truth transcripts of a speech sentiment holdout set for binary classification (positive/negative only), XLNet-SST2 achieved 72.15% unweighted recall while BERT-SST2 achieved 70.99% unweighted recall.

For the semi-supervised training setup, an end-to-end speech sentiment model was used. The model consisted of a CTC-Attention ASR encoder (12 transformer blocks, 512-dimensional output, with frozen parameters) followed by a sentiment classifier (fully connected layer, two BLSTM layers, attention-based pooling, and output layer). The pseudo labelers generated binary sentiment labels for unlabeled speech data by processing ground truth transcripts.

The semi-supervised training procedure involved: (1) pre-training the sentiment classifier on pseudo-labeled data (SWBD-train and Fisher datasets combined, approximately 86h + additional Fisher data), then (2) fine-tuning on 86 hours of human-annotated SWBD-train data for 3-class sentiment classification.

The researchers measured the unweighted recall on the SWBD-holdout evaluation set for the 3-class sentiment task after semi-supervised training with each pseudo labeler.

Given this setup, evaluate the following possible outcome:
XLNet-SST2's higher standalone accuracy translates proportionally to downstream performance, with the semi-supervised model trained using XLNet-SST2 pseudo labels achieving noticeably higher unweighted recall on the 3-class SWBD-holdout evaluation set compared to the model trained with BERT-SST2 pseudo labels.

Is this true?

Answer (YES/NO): NO